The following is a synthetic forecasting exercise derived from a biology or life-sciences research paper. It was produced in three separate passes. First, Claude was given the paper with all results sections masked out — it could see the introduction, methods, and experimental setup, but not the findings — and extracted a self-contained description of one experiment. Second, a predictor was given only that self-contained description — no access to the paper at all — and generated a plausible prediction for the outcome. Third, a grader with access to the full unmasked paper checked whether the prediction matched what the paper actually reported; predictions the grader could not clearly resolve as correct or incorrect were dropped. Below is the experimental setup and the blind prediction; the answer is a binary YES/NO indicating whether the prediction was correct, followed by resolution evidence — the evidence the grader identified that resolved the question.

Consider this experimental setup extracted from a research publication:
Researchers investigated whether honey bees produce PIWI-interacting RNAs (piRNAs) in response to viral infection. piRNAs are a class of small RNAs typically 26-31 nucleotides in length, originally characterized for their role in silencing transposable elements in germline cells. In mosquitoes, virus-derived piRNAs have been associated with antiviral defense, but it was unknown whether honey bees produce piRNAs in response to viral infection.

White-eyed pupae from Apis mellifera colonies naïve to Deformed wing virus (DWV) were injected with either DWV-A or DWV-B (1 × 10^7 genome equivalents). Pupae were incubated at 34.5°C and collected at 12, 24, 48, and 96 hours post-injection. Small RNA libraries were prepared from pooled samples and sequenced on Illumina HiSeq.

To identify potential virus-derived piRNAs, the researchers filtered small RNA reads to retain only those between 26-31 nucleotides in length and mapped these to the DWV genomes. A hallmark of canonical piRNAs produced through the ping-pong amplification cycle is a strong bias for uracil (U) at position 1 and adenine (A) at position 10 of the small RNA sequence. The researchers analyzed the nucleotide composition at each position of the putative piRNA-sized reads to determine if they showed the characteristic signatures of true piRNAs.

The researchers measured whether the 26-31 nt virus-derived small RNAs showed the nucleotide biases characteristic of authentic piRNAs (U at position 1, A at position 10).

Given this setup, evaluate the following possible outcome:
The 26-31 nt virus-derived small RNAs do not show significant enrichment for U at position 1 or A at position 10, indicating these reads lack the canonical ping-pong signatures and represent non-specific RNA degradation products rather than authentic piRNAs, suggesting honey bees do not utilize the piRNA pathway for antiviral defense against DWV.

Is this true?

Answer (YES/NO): YES